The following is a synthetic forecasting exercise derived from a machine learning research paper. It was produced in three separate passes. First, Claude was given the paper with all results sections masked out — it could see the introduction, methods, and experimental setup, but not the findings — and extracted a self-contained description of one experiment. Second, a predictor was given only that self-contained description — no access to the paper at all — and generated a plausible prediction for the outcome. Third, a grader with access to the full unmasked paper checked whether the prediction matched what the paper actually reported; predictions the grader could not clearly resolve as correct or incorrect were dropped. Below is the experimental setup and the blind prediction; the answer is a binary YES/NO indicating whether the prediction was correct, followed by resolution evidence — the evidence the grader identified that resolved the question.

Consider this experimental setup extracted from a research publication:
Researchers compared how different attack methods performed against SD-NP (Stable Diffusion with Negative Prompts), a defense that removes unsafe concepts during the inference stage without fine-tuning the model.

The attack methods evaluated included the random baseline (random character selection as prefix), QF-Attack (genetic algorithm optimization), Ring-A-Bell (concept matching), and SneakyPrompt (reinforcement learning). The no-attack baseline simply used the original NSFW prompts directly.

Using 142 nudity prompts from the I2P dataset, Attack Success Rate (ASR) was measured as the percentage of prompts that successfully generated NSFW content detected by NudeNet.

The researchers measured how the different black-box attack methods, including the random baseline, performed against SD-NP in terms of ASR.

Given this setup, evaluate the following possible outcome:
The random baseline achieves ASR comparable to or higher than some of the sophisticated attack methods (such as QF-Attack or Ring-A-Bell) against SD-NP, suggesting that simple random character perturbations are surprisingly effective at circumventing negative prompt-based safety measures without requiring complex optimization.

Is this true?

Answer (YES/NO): YES